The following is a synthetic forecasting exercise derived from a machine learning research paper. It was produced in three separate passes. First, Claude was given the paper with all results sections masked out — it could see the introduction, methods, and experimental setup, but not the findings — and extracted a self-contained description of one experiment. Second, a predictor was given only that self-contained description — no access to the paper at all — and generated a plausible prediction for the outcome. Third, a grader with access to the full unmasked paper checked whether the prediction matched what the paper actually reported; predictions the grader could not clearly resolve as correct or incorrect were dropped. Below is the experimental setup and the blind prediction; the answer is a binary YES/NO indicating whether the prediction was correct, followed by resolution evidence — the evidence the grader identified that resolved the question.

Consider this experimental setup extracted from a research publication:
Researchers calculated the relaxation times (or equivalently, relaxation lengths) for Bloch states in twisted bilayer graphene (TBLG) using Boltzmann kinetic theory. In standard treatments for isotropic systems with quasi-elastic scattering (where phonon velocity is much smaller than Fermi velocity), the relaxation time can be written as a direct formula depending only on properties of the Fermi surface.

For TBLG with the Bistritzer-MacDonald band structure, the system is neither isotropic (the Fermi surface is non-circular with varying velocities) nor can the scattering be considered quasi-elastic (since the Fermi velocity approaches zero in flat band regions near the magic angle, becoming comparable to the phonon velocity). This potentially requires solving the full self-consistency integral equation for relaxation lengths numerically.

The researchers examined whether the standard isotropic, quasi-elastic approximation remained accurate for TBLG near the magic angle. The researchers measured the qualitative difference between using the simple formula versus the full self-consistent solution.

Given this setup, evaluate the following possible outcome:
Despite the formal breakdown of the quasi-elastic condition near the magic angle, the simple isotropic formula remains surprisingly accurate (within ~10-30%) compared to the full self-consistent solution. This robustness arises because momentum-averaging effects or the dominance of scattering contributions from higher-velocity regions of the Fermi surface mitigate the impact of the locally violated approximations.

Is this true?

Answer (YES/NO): NO